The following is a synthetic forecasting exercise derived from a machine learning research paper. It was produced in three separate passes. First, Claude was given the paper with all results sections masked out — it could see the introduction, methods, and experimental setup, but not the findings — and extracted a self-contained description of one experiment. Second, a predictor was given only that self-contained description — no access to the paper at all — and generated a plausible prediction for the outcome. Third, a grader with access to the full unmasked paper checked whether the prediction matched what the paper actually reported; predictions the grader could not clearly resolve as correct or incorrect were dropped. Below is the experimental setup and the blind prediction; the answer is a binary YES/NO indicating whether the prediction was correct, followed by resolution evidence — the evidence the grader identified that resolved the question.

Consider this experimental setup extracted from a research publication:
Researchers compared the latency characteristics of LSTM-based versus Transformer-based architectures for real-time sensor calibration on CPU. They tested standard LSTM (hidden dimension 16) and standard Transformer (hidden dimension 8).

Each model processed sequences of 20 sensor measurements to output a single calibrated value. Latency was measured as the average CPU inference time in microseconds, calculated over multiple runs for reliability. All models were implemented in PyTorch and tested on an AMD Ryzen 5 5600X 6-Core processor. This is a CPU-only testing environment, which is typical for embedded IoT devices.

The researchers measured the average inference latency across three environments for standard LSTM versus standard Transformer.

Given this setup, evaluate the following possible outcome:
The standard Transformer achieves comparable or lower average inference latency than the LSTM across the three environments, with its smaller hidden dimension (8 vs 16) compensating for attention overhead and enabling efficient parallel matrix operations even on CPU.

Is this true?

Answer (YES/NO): NO